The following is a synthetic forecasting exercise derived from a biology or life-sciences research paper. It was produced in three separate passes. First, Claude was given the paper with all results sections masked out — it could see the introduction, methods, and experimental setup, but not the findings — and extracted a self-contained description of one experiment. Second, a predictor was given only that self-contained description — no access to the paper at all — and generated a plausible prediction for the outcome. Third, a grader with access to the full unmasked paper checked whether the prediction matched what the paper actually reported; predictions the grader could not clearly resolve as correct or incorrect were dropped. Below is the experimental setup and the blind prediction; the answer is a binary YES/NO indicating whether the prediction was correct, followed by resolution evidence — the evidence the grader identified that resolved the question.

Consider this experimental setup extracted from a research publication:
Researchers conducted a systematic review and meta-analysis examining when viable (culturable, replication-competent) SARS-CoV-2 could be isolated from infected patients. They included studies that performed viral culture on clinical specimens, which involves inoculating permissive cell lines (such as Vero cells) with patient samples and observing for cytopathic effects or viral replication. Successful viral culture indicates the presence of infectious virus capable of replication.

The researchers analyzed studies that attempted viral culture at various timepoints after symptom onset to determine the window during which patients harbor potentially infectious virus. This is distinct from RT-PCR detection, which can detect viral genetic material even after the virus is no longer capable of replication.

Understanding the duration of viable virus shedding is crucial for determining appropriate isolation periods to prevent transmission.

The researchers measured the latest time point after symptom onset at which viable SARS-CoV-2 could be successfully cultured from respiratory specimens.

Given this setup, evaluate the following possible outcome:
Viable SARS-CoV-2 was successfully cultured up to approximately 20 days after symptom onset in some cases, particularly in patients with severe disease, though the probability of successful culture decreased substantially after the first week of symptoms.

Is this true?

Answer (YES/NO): NO